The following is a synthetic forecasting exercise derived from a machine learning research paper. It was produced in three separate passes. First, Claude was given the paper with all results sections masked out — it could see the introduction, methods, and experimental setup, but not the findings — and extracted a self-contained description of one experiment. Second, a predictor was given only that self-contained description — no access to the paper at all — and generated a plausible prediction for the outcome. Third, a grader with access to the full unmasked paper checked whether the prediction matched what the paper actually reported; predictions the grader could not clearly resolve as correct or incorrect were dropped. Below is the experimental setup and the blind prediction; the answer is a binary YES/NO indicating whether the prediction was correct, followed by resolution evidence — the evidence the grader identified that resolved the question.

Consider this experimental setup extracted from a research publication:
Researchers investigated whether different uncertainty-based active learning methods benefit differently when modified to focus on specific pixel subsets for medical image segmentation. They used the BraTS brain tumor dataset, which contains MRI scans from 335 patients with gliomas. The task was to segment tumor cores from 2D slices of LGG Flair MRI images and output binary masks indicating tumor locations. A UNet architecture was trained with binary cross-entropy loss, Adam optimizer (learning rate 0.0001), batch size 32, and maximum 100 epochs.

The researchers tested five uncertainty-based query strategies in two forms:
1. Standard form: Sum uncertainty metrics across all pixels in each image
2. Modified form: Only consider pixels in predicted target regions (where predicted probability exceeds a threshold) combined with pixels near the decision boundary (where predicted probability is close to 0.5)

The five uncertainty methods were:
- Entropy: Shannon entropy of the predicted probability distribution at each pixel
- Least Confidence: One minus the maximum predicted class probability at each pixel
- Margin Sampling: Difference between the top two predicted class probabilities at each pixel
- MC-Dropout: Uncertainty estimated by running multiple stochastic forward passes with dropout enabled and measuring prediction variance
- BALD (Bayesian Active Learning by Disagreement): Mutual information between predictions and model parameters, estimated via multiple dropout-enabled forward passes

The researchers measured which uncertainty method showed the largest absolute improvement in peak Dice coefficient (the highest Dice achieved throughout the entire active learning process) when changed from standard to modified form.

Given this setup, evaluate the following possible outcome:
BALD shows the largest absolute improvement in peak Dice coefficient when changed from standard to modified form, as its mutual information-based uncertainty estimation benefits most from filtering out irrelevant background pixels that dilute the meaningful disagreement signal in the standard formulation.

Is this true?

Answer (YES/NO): NO